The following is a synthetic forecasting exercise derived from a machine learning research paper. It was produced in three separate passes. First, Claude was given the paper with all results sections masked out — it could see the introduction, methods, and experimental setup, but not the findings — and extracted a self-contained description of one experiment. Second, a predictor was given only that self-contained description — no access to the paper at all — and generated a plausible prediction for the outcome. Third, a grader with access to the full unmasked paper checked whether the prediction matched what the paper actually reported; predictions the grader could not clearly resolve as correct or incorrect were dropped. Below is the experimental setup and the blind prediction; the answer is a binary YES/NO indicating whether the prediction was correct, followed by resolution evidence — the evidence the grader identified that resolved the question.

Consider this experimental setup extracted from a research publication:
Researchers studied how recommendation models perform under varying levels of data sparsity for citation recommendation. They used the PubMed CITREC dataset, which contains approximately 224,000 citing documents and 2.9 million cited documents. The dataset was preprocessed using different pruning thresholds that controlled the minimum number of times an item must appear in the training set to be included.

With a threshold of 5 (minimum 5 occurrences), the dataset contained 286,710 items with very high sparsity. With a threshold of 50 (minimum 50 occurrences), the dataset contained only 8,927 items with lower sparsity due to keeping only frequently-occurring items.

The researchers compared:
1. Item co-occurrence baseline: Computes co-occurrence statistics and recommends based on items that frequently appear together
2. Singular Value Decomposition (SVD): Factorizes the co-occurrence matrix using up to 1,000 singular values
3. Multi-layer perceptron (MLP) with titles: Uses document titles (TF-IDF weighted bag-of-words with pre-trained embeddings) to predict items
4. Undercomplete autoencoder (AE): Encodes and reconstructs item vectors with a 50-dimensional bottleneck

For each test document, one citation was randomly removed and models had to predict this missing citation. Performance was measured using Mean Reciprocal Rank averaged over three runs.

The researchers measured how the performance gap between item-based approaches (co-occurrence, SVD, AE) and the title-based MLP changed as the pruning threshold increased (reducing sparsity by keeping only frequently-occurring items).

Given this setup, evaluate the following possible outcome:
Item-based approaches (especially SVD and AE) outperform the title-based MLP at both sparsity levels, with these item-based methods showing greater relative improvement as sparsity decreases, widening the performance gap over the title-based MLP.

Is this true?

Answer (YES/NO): NO